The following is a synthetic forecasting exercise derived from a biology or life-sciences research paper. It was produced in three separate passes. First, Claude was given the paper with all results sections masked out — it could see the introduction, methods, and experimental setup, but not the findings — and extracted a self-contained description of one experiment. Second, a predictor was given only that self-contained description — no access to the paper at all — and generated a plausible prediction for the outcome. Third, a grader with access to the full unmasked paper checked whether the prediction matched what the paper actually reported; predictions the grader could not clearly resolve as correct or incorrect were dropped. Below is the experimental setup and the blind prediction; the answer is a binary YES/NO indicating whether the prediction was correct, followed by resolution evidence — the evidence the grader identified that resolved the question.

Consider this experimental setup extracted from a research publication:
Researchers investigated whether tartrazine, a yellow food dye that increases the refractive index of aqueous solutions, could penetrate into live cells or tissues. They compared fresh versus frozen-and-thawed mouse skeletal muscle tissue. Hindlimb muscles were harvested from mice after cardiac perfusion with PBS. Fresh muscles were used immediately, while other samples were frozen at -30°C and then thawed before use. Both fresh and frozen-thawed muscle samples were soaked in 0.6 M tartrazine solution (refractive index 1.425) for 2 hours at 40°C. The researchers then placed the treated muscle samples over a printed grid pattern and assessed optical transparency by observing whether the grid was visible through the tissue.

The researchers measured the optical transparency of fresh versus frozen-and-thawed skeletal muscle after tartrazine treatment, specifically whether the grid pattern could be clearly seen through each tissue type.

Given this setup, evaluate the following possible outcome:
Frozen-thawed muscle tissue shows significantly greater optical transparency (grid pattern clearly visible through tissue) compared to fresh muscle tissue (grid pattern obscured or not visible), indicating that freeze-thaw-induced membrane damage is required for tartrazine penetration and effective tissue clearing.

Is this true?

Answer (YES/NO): YES